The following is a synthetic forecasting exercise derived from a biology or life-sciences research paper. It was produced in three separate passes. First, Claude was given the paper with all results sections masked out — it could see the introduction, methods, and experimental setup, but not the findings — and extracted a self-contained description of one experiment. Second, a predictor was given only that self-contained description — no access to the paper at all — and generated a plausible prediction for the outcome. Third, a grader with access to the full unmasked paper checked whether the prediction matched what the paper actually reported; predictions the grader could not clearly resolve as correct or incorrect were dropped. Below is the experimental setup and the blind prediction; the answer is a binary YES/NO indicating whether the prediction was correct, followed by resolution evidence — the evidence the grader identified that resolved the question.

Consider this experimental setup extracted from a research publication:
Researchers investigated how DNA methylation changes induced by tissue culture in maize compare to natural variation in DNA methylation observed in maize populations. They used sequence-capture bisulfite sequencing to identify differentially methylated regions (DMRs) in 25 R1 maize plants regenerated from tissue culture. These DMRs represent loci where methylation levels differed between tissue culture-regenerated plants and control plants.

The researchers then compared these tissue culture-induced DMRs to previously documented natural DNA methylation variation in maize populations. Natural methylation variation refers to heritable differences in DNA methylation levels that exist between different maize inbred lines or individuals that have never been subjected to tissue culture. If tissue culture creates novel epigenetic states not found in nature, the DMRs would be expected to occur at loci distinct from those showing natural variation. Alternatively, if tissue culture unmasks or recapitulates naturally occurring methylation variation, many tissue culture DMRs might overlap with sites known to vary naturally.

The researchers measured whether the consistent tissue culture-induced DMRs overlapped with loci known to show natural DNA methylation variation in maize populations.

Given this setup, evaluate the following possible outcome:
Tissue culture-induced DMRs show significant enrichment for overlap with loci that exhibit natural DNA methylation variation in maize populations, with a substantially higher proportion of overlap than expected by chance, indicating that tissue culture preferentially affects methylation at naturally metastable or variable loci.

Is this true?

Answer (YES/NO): YES